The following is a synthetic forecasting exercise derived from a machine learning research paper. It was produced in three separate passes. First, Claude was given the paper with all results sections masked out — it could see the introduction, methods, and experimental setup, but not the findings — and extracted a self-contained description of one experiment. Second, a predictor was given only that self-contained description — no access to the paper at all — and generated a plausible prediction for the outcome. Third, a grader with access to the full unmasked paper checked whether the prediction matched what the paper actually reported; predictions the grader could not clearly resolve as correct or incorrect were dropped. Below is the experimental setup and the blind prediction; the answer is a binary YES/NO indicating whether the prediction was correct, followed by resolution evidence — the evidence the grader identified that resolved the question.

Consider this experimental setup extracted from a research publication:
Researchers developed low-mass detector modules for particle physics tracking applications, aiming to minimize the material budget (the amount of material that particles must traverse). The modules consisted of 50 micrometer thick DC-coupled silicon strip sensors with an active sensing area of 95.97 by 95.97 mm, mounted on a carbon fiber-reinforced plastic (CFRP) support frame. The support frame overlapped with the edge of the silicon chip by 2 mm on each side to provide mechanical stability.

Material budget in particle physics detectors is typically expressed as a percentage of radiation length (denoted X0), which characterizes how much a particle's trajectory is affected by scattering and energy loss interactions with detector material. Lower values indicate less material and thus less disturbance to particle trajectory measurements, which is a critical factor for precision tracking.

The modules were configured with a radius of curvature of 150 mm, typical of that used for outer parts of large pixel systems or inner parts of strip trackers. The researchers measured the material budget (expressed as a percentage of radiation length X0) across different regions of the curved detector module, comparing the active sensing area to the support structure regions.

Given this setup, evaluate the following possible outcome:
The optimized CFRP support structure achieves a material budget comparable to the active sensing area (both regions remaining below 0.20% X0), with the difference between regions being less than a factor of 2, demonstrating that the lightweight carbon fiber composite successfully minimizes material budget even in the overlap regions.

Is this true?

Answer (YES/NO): NO